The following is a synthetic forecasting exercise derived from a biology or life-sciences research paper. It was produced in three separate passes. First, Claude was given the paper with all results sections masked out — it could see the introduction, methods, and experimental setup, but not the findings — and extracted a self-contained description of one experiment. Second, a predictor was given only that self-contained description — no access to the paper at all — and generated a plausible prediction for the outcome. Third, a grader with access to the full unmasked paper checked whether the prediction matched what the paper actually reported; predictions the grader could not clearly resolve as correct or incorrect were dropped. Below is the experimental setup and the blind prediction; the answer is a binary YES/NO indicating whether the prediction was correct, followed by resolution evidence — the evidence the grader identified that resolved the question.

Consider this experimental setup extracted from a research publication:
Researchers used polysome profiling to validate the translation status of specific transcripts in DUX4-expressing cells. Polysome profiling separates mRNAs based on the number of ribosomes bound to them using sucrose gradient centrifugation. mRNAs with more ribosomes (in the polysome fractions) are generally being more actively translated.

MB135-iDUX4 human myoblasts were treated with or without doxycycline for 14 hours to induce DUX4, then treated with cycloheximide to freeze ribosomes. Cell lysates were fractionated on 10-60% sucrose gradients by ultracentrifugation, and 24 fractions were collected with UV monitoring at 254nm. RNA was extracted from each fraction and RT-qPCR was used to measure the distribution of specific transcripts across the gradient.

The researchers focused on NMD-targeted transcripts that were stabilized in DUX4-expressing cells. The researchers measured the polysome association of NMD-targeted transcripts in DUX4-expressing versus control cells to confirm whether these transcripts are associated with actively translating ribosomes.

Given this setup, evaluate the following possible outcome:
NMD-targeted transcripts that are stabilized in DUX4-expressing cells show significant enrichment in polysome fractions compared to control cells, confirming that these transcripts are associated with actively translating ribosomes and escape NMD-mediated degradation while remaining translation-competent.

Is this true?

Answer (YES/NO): NO